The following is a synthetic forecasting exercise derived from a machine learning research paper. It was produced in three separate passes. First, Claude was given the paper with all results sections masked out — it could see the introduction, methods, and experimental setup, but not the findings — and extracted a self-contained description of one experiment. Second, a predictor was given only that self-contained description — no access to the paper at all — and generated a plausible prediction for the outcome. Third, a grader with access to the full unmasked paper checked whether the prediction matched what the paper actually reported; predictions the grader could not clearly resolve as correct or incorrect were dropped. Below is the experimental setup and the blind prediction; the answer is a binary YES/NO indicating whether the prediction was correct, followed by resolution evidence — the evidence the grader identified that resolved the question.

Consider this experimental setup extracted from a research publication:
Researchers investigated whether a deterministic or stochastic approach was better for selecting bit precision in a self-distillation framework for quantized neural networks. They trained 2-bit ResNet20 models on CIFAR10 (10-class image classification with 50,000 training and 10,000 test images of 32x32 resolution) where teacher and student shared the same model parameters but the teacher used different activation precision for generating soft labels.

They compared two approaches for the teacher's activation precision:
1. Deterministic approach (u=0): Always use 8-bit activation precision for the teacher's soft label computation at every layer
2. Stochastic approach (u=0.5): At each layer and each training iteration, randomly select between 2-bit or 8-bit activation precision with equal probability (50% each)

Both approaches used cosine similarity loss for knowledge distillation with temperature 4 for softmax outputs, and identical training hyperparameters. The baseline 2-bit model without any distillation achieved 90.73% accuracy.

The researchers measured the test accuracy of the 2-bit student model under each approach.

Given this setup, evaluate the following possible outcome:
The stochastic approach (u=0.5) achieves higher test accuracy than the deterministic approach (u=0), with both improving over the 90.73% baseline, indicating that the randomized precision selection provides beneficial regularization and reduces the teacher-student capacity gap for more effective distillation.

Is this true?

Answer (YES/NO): YES